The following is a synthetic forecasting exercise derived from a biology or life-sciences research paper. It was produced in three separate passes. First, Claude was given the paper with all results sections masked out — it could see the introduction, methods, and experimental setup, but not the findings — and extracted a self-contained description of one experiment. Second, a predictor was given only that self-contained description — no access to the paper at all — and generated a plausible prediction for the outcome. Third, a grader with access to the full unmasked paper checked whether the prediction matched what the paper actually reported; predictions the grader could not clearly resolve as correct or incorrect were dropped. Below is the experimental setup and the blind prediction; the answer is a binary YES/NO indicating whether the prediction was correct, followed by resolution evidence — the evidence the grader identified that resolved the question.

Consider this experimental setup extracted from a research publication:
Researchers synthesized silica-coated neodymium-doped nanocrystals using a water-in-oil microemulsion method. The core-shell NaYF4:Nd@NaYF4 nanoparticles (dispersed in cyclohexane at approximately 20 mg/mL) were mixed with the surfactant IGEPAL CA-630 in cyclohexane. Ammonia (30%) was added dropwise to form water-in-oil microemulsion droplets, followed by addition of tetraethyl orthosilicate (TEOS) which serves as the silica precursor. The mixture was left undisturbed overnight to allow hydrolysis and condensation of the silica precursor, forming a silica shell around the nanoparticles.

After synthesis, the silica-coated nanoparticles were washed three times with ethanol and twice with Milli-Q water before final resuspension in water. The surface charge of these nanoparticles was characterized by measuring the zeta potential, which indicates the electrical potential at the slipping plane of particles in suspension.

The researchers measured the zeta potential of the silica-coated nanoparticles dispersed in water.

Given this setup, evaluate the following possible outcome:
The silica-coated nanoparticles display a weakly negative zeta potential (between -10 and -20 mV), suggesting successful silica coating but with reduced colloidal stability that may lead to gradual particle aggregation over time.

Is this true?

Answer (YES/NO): NO